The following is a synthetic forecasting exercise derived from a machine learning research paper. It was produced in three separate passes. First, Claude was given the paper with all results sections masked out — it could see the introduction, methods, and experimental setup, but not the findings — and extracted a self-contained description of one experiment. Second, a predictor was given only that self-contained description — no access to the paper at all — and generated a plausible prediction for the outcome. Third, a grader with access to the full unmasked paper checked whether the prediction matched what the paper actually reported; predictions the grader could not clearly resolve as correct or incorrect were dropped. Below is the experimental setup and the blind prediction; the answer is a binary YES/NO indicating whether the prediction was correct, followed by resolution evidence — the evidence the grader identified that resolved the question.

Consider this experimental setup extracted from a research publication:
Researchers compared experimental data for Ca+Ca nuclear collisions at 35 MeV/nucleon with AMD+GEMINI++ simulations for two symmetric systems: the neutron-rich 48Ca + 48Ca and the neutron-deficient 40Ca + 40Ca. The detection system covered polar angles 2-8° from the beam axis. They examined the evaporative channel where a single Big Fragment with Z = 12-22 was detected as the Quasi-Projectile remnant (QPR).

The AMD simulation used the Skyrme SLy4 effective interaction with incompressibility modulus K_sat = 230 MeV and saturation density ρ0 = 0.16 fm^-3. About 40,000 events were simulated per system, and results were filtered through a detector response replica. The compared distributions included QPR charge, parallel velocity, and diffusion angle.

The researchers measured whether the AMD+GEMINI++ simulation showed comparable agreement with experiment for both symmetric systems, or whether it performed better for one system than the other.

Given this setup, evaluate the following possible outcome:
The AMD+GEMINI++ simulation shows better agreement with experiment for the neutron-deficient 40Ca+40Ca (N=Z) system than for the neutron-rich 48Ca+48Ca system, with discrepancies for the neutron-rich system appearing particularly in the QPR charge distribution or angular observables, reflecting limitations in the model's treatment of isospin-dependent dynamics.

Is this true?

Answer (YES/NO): YES